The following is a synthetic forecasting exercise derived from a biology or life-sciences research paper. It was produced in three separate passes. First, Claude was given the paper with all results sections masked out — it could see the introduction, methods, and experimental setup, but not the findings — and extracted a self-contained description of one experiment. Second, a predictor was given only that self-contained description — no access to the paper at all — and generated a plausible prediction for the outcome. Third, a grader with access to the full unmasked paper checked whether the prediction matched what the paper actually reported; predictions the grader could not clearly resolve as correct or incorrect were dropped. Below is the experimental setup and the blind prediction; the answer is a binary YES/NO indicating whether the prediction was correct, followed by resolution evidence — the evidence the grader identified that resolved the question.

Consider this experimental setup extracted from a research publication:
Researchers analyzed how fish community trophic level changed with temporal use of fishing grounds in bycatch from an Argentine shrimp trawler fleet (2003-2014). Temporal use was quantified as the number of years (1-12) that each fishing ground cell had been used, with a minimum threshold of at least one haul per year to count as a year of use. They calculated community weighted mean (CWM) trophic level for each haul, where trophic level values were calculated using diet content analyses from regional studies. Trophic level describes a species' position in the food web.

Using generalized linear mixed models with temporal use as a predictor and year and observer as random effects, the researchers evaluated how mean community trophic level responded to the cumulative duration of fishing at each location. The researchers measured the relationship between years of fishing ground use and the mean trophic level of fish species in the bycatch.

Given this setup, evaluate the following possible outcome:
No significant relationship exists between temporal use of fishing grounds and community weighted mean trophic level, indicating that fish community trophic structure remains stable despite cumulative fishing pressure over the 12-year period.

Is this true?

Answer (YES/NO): NO